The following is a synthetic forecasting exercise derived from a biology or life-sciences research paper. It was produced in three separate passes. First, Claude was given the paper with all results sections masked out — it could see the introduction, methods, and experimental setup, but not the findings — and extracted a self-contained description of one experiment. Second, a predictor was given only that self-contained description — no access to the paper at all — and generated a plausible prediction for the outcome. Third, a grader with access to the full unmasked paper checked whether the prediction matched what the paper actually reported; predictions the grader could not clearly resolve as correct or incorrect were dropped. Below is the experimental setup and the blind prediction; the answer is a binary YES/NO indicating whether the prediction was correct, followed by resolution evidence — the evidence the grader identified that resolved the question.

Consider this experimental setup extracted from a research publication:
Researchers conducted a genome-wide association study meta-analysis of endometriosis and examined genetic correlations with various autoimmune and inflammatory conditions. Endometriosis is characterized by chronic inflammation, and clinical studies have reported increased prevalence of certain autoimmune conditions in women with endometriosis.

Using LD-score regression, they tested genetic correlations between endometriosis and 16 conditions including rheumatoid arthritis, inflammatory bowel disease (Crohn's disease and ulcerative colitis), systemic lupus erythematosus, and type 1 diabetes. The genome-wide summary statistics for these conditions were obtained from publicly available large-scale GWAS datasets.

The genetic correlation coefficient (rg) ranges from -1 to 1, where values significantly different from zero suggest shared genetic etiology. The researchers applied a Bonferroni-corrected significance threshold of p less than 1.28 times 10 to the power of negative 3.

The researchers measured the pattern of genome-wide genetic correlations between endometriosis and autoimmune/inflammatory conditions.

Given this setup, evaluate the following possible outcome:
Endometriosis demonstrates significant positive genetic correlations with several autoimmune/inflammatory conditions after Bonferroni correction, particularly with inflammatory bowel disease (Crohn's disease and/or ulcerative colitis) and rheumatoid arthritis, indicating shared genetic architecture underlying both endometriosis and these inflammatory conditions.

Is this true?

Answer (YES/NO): NO